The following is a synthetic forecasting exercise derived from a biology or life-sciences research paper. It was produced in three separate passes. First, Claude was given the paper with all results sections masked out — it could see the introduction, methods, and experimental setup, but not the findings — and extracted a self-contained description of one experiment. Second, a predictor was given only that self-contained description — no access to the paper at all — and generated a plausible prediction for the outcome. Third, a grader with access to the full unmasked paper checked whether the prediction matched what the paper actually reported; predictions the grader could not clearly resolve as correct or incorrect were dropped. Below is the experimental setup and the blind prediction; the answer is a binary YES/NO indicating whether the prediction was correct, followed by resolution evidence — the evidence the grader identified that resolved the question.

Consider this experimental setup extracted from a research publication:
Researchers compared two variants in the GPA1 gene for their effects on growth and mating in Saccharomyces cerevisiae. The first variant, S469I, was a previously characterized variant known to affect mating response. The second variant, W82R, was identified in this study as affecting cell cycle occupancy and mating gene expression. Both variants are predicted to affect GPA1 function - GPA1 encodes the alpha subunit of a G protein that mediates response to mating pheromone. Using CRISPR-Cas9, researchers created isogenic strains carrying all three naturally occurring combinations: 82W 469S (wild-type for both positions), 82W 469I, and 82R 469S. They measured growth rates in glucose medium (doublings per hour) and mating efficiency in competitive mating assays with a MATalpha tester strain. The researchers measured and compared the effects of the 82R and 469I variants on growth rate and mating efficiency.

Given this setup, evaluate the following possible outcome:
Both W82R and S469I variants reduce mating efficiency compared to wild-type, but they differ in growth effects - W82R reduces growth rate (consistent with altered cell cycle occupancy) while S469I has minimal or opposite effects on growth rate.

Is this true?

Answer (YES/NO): NO